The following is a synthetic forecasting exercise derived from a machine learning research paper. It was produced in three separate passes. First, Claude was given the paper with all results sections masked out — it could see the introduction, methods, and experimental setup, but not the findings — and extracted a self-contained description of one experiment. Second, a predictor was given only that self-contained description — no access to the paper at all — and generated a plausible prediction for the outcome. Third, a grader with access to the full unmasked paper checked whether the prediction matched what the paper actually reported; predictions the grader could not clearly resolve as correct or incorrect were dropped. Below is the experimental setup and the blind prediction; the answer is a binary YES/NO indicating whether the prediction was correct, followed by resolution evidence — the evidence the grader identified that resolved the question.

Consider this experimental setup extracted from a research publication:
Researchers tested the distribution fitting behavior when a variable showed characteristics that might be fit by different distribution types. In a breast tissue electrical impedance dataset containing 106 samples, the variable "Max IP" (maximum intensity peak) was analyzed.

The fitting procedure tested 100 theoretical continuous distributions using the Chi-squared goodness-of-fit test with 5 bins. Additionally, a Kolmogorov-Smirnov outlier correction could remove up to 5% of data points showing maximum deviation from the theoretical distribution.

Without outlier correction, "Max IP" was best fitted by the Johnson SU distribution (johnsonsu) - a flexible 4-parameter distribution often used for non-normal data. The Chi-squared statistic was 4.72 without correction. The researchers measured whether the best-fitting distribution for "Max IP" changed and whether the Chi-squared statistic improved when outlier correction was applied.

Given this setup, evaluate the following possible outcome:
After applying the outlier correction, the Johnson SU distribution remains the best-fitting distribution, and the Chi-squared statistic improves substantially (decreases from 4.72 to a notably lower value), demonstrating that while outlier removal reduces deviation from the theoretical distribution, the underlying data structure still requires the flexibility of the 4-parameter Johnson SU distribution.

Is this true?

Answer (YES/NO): NO